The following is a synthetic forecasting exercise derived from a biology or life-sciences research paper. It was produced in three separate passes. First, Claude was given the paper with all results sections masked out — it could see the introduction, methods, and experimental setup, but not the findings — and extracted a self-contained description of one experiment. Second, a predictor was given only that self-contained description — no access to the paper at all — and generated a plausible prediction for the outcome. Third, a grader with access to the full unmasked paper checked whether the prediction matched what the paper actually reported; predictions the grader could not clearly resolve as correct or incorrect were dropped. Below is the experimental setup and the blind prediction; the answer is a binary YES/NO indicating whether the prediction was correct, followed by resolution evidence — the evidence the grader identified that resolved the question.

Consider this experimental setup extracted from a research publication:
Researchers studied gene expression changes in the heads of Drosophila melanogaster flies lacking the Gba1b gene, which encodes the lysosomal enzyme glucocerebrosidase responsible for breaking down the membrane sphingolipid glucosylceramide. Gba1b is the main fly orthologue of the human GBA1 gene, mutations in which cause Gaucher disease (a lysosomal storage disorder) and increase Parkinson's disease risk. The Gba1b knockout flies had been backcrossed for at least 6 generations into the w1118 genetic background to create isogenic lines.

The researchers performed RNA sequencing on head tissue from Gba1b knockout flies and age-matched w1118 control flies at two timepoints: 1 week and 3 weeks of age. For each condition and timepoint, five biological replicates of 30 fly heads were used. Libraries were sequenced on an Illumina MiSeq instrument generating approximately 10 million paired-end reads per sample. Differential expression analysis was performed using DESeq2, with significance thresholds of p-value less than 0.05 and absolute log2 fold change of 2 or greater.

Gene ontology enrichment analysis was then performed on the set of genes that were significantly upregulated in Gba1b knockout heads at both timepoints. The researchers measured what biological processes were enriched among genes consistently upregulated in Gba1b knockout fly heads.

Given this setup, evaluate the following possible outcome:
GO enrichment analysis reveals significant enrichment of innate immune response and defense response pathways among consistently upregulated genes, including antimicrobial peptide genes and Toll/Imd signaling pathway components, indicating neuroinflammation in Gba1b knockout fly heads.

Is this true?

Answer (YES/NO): YES